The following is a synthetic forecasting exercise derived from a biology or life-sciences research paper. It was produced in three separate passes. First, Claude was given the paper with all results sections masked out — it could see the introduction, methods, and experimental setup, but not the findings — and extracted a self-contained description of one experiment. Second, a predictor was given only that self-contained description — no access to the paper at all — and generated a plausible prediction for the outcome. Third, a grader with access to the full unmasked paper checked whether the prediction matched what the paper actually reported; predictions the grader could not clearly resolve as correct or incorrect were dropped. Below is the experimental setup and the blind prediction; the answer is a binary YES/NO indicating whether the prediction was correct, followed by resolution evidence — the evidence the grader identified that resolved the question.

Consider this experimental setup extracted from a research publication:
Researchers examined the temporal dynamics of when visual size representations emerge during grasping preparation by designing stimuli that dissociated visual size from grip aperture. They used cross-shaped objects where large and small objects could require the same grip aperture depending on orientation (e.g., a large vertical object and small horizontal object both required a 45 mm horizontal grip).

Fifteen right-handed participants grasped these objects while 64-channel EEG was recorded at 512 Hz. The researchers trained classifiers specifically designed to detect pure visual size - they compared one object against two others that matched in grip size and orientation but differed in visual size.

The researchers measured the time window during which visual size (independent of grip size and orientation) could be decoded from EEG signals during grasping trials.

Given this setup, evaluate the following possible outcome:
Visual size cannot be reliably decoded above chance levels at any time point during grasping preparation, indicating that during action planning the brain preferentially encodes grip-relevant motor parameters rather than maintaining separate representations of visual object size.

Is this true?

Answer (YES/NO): NO